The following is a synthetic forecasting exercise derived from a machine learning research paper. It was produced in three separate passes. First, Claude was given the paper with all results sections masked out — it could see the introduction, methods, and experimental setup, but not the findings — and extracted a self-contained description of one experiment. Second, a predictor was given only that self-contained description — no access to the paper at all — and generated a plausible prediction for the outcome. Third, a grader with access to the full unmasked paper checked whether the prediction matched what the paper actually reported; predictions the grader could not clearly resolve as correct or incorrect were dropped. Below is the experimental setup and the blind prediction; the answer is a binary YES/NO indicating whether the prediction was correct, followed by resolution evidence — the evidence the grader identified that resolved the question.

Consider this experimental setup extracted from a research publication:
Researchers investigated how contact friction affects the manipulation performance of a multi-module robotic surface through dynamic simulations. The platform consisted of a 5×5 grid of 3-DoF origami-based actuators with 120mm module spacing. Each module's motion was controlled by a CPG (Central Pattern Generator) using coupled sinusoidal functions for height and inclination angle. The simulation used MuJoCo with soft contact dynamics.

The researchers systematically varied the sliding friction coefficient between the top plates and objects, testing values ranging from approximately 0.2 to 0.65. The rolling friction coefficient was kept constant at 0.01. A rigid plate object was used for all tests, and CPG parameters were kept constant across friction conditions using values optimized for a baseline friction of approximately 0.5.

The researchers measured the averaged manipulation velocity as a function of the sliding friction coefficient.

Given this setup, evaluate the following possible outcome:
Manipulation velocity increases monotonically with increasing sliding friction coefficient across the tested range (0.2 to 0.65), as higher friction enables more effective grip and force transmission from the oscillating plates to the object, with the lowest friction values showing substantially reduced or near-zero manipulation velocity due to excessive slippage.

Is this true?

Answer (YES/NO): NO